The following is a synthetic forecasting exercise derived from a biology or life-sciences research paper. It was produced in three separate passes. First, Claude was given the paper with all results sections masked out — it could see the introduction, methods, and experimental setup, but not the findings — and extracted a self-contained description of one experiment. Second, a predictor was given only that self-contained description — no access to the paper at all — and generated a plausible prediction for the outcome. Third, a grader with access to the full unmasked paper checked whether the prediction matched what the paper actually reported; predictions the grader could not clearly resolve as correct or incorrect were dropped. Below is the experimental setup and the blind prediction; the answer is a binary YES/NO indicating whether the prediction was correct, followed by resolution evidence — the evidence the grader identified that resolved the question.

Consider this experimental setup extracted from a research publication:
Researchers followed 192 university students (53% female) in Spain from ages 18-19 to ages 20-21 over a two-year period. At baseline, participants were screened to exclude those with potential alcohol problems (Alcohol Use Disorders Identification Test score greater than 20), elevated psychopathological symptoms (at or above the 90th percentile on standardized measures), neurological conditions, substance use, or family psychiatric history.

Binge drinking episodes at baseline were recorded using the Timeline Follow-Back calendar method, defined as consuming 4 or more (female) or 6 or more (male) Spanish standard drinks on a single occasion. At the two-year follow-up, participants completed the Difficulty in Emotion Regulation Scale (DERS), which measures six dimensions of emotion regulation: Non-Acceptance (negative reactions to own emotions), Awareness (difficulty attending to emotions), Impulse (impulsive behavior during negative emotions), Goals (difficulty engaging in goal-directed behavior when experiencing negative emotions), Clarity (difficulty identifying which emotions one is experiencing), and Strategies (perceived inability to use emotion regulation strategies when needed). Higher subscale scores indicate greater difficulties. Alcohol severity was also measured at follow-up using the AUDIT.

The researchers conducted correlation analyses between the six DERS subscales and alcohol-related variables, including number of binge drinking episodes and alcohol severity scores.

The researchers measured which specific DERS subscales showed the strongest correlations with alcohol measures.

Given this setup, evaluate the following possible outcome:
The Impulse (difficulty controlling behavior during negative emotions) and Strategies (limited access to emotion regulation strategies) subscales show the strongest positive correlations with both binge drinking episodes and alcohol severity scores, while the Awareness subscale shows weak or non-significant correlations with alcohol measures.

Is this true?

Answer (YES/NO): NO